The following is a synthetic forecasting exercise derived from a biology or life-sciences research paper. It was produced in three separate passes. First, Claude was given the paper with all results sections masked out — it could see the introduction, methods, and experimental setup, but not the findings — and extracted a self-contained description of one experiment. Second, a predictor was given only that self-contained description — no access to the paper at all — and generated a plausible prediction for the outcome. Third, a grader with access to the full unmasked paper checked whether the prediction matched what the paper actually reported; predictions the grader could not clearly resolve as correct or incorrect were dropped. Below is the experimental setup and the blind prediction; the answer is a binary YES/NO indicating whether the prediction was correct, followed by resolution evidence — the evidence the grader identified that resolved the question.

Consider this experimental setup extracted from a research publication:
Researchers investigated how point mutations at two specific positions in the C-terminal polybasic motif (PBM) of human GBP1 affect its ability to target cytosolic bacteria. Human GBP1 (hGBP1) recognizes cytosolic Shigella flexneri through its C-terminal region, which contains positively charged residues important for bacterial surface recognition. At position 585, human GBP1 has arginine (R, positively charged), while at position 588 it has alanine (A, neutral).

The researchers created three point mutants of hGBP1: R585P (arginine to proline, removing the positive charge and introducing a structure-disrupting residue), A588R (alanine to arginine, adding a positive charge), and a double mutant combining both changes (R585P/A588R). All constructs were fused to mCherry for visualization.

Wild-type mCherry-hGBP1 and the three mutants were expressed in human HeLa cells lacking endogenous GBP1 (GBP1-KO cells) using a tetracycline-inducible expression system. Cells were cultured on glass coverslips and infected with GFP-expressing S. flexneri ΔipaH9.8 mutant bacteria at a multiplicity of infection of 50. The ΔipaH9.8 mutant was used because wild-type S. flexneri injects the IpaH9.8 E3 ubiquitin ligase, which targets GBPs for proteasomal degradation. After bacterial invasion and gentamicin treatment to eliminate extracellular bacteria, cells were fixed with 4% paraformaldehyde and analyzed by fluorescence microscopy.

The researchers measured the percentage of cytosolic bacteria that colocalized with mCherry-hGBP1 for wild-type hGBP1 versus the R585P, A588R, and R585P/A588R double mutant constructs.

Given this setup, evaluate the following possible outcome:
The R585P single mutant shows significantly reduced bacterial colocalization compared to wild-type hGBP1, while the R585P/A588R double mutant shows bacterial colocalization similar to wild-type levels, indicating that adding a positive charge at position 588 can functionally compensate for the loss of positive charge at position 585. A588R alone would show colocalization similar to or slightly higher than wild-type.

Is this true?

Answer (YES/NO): YES